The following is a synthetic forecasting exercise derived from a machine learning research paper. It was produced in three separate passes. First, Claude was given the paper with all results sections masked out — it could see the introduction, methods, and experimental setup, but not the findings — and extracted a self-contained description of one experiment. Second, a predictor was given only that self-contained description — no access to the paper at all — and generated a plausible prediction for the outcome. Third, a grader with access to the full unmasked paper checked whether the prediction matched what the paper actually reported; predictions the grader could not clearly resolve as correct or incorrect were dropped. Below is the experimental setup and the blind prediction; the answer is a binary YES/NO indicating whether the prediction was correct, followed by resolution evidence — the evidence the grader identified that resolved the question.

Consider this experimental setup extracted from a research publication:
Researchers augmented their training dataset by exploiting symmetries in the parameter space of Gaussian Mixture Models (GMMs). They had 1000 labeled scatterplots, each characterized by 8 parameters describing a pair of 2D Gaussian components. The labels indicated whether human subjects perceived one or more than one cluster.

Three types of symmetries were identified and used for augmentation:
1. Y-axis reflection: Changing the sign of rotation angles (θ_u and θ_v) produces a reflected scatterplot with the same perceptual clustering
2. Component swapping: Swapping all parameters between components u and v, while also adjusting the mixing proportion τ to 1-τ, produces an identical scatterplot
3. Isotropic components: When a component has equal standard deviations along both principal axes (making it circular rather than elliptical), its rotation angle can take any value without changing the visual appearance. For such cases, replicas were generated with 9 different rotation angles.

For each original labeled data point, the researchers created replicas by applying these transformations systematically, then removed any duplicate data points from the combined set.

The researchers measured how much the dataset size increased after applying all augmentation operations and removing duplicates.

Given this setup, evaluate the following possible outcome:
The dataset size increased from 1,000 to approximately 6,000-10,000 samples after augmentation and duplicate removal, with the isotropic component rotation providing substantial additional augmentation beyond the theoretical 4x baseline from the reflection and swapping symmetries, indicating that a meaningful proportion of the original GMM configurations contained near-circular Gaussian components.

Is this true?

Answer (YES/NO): NO